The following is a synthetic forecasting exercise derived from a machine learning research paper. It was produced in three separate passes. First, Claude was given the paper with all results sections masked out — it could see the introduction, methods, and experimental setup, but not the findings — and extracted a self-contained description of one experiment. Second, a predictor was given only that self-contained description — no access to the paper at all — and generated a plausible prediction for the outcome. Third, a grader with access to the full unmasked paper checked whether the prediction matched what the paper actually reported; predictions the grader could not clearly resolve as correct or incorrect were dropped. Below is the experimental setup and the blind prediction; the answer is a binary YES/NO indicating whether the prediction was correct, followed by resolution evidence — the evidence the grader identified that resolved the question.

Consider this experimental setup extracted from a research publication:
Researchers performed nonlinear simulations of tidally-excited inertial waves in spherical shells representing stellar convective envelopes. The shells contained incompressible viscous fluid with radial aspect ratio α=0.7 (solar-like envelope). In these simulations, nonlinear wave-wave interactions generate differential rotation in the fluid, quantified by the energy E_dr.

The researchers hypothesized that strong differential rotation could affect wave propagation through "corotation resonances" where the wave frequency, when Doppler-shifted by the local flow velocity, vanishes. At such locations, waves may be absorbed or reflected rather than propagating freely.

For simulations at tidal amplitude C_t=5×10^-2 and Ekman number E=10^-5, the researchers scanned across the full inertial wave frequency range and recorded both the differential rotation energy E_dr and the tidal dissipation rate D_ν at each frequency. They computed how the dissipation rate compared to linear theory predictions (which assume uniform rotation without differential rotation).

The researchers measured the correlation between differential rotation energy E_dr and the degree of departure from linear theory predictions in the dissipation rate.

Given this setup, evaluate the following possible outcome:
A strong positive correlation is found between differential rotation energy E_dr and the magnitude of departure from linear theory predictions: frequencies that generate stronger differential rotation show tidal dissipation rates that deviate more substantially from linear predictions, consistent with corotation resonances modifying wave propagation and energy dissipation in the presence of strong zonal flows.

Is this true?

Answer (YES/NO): YES